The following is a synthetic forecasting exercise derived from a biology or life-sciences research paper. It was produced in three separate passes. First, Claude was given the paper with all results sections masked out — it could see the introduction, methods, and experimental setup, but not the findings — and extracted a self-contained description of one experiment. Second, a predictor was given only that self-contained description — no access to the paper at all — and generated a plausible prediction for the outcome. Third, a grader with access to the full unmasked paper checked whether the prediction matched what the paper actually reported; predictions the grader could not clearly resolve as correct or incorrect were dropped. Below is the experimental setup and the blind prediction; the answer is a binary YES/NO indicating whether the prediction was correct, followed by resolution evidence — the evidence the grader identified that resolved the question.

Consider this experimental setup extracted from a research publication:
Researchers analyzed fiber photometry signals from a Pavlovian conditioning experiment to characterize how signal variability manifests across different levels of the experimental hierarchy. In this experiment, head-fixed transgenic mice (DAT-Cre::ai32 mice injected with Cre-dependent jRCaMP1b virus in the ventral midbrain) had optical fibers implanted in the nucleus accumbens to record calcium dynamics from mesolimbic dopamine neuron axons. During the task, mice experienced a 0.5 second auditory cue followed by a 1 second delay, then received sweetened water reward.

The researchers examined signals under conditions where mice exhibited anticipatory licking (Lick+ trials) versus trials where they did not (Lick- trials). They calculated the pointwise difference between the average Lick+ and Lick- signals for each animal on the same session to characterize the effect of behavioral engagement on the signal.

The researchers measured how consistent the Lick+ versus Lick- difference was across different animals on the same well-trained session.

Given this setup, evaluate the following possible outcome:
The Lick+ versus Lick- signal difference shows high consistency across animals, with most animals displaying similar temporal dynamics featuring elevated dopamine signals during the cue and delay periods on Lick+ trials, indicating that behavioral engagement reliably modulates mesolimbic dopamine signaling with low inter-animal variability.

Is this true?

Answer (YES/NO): NO